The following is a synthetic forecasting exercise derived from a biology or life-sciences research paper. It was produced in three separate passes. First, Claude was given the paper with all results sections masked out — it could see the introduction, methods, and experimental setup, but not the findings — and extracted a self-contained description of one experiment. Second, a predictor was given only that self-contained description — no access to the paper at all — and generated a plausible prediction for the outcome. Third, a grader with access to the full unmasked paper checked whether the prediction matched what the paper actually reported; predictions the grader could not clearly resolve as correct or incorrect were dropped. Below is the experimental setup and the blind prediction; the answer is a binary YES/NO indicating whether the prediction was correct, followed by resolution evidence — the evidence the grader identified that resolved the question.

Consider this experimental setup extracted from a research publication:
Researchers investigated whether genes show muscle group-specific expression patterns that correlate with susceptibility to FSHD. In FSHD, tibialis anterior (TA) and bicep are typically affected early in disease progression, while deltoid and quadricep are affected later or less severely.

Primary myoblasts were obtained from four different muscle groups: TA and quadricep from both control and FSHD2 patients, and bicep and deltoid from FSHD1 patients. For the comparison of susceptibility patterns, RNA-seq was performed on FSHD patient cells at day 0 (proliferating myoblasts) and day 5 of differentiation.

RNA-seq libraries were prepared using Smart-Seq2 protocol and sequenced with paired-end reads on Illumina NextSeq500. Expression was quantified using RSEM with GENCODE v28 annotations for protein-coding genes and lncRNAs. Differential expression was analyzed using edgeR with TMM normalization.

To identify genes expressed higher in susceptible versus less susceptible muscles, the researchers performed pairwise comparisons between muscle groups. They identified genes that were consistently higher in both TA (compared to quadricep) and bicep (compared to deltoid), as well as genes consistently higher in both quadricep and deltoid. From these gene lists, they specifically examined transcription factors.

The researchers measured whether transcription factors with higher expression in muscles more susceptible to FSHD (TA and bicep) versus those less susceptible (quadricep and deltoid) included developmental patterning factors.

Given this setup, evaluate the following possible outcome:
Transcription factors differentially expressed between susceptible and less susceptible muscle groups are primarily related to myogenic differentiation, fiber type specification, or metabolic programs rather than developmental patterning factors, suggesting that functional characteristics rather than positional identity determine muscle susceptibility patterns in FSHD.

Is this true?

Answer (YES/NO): NO